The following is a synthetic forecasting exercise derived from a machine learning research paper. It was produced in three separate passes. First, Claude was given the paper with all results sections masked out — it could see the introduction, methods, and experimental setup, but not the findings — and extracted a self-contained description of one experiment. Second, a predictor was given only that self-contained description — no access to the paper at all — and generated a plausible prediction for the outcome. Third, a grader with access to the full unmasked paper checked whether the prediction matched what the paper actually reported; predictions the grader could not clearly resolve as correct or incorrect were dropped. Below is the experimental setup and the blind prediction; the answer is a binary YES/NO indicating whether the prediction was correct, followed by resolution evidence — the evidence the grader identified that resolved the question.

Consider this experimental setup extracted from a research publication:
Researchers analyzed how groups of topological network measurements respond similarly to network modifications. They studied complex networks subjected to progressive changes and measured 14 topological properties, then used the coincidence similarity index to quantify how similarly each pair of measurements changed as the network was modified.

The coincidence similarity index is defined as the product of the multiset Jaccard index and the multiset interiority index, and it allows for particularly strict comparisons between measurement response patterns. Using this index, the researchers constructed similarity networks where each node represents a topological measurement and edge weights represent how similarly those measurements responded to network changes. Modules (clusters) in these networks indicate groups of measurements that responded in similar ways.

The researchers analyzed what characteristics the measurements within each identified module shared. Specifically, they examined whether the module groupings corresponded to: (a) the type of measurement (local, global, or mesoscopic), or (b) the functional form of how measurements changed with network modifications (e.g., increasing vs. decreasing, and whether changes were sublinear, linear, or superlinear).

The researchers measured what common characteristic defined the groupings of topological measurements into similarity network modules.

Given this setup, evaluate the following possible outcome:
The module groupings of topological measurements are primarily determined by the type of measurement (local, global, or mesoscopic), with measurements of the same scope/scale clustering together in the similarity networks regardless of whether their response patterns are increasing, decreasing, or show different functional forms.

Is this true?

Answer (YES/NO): NO